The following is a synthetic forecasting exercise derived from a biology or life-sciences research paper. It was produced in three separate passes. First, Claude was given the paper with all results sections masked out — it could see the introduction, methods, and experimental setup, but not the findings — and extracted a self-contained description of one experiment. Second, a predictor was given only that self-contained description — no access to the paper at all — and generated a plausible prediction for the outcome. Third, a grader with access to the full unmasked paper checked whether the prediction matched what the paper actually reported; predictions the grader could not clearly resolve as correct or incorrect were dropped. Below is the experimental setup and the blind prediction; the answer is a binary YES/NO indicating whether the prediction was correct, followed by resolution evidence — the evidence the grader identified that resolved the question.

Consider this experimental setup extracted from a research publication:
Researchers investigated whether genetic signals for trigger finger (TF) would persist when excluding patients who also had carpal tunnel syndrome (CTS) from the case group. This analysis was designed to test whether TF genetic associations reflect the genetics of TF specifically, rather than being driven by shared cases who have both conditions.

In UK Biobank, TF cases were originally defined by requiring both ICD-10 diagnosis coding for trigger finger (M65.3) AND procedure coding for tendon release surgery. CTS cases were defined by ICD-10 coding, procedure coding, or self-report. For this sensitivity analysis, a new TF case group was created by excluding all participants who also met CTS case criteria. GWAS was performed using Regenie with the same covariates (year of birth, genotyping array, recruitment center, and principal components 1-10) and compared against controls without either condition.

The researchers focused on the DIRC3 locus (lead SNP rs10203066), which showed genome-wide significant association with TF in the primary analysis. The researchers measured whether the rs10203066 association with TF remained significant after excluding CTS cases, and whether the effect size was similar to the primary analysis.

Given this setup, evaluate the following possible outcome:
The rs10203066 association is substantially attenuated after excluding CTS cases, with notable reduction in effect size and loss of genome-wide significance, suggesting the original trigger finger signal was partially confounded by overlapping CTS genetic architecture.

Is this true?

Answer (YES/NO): NO